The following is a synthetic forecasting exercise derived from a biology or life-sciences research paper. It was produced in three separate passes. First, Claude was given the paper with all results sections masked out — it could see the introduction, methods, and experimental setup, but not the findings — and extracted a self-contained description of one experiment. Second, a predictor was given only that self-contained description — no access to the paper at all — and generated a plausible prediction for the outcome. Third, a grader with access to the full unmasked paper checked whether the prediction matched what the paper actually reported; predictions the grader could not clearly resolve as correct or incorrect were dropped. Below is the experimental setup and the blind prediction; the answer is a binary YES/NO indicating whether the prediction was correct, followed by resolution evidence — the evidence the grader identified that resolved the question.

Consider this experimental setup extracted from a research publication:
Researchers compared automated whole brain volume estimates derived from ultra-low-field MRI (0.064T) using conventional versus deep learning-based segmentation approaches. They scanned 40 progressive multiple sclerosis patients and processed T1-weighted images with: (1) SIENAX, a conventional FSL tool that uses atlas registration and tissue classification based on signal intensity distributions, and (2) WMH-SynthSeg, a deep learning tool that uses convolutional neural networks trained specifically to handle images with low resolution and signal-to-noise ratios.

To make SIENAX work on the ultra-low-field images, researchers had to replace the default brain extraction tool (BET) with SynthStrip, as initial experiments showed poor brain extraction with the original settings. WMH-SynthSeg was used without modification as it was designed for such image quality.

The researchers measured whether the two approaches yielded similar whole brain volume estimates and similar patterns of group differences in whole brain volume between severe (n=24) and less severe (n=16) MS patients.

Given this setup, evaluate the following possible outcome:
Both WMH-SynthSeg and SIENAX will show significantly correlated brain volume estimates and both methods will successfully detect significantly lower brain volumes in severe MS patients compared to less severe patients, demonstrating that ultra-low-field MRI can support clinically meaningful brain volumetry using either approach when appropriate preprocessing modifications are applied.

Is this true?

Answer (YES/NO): NO